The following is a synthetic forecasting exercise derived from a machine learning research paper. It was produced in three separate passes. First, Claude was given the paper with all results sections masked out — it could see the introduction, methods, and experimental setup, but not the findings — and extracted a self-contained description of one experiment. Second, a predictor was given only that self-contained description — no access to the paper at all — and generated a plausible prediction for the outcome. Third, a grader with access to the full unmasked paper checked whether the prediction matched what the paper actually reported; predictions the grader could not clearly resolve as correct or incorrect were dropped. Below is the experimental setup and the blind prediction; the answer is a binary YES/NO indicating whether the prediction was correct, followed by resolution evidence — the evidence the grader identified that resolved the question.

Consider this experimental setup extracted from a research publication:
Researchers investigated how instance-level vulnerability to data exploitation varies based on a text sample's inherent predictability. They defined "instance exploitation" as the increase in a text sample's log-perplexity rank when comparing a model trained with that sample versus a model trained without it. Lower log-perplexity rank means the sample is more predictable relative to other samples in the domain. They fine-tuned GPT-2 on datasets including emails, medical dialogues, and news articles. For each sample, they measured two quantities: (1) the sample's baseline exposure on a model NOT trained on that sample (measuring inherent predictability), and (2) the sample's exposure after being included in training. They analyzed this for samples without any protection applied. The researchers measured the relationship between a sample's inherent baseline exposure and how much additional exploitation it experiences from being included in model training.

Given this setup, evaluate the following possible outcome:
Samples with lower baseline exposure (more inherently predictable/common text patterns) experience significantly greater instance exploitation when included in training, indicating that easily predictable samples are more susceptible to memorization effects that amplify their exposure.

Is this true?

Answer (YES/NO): NO